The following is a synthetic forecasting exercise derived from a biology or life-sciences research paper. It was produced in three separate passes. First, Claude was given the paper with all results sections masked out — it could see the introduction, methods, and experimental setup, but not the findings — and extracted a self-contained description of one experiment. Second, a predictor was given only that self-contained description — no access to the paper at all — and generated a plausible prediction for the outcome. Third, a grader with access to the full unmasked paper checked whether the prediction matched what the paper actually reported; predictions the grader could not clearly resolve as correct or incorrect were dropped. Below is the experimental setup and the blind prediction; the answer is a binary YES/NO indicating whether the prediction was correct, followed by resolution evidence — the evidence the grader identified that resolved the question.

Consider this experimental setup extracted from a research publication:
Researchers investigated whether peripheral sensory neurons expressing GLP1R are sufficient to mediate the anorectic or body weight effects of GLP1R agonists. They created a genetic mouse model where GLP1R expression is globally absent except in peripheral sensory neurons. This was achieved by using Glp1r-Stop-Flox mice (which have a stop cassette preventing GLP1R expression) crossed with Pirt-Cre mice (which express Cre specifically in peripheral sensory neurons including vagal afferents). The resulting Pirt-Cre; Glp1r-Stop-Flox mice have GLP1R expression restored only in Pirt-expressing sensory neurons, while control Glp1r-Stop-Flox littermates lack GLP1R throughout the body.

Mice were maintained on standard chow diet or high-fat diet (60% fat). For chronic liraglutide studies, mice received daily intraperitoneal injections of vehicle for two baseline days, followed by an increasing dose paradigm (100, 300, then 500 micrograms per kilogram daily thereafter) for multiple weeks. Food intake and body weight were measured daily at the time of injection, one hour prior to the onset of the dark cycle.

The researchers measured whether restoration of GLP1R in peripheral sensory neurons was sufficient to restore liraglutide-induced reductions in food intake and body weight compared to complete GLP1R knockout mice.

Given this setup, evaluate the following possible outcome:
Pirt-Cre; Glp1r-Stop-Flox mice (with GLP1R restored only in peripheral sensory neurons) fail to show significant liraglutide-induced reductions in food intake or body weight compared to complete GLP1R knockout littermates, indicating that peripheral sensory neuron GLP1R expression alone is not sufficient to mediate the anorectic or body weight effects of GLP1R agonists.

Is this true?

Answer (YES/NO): NO